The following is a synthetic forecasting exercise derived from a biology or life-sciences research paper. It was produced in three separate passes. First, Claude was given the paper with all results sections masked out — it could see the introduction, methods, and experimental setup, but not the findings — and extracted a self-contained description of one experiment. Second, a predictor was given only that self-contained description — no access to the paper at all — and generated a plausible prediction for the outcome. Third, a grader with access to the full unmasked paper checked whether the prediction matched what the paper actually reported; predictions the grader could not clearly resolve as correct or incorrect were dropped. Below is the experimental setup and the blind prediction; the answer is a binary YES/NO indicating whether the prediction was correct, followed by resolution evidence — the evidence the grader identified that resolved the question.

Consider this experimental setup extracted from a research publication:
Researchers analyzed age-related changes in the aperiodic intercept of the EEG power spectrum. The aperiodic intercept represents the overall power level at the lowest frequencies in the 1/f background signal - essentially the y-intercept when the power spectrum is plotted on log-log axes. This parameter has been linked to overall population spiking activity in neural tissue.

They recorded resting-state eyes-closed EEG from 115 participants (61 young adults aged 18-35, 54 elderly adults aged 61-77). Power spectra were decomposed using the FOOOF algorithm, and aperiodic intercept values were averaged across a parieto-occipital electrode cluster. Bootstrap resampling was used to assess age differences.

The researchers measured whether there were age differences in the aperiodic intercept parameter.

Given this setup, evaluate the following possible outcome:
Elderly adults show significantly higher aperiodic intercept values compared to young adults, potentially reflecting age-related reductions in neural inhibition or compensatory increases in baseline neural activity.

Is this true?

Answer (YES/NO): NO